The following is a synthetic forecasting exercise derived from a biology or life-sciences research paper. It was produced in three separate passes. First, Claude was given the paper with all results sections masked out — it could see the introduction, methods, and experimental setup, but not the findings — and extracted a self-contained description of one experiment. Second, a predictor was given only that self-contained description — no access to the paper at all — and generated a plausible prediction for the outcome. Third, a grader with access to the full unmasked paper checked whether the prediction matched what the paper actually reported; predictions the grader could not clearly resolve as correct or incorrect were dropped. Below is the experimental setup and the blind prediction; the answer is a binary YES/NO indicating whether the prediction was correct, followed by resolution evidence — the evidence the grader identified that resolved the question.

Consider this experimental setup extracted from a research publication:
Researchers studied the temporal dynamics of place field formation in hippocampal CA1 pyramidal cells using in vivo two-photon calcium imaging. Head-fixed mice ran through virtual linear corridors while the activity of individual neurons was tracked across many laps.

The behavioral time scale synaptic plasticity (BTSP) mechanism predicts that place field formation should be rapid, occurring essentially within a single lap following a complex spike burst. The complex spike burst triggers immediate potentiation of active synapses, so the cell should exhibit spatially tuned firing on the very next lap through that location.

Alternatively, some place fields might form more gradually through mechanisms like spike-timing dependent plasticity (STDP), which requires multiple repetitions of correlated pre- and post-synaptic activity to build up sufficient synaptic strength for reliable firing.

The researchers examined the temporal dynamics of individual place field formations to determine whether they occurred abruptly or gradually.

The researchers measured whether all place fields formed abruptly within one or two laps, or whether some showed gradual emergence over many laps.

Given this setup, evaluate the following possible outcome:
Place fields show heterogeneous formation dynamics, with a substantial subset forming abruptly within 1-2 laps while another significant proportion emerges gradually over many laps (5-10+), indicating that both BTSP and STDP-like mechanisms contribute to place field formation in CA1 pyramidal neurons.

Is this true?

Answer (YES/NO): NO